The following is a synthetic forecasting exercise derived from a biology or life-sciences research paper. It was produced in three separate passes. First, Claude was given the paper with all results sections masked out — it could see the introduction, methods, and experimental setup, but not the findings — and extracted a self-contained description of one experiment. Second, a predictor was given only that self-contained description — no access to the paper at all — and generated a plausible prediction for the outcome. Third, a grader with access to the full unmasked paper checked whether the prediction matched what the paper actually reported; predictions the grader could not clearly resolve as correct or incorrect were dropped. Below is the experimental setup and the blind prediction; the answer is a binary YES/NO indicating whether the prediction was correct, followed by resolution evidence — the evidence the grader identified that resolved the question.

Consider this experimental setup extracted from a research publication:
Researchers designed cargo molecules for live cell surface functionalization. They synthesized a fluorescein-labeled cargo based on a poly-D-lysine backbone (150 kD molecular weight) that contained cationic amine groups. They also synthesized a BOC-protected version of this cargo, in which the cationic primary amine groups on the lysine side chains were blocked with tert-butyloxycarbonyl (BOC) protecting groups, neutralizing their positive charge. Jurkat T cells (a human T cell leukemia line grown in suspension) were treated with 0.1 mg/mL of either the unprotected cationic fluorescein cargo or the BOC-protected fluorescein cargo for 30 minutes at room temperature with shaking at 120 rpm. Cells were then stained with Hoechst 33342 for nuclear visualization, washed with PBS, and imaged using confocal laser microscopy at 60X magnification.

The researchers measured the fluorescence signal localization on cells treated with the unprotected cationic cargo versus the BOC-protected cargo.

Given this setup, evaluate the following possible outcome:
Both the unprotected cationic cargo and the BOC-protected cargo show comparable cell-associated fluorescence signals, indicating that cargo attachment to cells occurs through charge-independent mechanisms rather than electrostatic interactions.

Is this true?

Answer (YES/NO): NO